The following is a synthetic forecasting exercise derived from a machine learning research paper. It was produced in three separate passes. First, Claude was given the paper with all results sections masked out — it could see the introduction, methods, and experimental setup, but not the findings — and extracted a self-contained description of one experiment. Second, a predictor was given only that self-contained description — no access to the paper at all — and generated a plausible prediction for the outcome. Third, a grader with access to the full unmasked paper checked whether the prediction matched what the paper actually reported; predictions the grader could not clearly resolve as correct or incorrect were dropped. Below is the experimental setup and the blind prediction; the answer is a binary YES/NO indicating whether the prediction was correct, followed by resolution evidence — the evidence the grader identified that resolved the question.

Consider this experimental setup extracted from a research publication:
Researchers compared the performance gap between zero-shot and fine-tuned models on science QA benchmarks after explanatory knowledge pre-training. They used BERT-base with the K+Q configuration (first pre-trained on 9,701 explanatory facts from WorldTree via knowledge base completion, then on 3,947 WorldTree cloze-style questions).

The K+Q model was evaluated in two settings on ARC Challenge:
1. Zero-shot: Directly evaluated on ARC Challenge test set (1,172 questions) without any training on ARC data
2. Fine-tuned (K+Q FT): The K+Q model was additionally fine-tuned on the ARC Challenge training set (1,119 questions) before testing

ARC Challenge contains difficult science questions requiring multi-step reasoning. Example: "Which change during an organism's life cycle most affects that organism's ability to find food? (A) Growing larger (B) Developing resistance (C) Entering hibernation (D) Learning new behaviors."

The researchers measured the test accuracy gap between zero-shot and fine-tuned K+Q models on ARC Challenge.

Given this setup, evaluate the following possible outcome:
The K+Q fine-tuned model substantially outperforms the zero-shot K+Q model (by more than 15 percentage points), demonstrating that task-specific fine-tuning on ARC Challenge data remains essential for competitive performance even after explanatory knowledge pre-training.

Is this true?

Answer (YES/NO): NO